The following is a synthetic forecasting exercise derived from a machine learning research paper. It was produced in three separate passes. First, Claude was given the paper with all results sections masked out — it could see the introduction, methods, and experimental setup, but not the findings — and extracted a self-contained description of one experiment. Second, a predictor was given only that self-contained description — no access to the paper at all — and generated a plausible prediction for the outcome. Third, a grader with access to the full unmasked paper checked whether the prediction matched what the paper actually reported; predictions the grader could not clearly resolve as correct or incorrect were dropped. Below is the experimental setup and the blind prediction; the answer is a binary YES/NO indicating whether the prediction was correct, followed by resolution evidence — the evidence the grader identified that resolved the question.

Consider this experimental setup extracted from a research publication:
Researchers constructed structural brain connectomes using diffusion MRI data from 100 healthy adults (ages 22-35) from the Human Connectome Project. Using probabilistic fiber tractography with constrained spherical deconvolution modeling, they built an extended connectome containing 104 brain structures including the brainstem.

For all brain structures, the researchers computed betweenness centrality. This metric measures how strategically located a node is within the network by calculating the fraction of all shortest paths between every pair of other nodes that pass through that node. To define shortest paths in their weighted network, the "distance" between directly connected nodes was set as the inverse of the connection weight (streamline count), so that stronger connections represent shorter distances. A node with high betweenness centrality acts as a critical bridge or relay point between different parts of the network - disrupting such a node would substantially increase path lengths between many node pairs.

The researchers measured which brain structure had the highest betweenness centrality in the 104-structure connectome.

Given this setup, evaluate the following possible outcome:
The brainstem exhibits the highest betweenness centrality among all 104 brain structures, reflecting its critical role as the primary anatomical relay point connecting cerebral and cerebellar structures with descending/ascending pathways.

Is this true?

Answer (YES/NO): YES